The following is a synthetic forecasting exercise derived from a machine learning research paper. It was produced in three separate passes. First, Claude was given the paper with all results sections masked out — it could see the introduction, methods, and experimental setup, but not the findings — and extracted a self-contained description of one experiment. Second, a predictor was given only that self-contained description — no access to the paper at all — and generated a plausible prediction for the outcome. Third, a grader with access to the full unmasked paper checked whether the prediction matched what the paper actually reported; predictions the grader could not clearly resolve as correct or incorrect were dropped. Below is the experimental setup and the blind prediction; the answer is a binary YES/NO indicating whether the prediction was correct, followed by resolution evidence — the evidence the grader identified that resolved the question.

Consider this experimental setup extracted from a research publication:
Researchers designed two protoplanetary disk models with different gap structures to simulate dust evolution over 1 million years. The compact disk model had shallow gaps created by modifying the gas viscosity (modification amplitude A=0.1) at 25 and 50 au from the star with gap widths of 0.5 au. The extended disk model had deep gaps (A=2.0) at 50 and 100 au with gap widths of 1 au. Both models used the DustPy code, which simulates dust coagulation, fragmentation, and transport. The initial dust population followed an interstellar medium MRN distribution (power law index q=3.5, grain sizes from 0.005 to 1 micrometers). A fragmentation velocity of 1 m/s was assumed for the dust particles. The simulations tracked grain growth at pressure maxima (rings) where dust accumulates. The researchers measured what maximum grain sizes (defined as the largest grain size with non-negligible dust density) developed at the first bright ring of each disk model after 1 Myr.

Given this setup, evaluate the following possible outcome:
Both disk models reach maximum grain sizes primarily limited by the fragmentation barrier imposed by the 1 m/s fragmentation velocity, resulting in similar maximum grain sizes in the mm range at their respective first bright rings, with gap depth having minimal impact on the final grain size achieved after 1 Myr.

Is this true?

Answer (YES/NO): NO